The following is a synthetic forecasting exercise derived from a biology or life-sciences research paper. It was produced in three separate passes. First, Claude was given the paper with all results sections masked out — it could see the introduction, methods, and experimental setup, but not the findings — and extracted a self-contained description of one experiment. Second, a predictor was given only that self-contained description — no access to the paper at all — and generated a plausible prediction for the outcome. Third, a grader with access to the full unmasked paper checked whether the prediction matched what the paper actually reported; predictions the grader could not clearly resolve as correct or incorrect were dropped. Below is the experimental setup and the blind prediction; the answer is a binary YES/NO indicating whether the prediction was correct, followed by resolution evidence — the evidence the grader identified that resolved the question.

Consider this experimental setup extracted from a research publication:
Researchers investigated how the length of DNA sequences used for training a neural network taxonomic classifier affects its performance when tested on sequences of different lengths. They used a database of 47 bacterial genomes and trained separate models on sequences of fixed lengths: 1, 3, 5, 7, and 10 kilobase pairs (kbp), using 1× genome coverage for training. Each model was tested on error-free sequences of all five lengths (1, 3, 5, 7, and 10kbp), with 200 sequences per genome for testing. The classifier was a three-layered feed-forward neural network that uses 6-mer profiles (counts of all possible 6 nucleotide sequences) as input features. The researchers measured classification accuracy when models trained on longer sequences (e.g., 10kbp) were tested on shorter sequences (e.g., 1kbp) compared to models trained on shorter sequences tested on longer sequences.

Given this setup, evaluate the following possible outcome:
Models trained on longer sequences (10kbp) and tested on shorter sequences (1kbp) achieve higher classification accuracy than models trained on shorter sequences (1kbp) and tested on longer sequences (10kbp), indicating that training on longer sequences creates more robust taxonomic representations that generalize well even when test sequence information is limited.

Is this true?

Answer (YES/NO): NO